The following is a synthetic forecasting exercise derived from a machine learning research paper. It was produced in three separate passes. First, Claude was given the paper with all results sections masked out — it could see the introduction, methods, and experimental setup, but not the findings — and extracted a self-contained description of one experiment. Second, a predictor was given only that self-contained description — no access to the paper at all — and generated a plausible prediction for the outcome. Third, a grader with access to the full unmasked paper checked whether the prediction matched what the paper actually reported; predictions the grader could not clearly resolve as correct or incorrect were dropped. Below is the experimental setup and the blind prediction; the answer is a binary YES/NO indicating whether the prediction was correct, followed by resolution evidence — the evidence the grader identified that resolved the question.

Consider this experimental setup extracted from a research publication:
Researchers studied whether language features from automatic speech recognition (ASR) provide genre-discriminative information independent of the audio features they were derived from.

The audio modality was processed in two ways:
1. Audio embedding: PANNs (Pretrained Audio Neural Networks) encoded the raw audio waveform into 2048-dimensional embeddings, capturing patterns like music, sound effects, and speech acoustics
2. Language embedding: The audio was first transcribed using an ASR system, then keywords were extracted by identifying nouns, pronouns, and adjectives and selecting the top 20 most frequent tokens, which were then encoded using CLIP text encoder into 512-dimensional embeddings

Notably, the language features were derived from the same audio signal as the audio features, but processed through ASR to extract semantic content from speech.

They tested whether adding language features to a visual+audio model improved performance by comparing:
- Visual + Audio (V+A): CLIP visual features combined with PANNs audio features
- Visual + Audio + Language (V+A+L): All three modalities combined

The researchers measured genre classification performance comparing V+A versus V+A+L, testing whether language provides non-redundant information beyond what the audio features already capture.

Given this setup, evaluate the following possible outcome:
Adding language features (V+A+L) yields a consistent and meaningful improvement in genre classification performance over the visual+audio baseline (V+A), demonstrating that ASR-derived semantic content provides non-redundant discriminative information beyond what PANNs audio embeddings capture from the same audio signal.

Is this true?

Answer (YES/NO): NO